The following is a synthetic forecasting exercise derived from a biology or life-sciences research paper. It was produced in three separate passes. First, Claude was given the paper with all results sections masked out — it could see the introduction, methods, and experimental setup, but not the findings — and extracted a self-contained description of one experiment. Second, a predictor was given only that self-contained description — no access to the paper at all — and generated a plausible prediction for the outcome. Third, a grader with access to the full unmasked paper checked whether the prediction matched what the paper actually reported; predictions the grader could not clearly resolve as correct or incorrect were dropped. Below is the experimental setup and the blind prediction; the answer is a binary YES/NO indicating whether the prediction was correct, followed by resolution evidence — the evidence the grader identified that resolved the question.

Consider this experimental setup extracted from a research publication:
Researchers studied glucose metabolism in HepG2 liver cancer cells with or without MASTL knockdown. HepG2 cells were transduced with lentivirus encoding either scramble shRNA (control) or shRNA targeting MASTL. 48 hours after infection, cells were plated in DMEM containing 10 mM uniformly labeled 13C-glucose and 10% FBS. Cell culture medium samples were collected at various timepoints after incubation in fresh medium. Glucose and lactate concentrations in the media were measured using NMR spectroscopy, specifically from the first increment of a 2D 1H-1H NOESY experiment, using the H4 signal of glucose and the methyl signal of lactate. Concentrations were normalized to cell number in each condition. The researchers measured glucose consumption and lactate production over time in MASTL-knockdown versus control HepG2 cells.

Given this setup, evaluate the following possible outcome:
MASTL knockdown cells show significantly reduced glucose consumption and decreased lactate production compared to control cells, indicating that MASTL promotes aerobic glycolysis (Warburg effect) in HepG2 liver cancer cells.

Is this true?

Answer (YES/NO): NO